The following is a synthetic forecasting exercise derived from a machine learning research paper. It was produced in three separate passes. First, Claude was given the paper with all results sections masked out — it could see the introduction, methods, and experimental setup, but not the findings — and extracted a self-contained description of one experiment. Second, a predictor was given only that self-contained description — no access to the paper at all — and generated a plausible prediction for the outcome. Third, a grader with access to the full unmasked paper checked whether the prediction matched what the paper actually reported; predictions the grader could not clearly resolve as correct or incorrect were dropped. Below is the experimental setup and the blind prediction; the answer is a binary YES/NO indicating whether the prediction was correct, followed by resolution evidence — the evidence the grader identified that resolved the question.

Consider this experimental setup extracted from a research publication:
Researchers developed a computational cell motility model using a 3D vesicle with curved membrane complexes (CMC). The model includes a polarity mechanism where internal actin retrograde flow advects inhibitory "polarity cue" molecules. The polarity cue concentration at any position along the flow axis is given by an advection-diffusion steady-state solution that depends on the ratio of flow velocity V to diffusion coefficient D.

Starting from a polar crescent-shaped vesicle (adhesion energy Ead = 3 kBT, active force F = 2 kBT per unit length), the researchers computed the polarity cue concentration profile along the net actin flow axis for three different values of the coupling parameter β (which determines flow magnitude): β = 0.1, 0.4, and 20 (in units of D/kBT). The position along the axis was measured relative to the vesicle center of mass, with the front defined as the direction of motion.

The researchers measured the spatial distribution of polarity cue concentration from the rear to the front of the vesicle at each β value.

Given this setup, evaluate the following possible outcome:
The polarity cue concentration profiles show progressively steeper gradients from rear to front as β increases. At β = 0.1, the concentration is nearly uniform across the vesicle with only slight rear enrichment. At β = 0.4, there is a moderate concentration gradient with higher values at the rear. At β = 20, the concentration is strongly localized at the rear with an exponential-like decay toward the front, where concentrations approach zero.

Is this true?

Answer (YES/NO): NO